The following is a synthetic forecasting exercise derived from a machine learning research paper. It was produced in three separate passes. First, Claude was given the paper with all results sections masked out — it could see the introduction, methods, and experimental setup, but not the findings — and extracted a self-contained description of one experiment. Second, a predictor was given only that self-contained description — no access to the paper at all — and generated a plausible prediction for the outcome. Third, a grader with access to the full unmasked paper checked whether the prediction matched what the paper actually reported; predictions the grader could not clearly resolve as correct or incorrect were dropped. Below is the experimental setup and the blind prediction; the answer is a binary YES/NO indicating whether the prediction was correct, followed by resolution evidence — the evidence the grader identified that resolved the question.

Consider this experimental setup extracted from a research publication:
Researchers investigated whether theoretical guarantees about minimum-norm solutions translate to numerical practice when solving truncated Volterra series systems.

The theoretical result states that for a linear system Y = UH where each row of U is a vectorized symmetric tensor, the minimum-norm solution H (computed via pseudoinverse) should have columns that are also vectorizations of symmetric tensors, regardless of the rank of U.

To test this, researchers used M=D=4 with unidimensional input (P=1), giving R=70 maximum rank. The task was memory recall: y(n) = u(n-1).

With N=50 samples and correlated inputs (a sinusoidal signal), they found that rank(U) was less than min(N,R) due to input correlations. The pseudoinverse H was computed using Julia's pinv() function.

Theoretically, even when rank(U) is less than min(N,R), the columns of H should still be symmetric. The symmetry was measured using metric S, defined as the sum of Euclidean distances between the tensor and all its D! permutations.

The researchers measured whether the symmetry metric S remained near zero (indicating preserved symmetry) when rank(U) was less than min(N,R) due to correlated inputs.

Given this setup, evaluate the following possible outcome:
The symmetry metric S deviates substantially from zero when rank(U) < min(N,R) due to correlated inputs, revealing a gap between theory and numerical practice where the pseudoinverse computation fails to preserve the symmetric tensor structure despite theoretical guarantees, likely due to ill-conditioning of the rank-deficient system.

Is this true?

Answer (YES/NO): YES